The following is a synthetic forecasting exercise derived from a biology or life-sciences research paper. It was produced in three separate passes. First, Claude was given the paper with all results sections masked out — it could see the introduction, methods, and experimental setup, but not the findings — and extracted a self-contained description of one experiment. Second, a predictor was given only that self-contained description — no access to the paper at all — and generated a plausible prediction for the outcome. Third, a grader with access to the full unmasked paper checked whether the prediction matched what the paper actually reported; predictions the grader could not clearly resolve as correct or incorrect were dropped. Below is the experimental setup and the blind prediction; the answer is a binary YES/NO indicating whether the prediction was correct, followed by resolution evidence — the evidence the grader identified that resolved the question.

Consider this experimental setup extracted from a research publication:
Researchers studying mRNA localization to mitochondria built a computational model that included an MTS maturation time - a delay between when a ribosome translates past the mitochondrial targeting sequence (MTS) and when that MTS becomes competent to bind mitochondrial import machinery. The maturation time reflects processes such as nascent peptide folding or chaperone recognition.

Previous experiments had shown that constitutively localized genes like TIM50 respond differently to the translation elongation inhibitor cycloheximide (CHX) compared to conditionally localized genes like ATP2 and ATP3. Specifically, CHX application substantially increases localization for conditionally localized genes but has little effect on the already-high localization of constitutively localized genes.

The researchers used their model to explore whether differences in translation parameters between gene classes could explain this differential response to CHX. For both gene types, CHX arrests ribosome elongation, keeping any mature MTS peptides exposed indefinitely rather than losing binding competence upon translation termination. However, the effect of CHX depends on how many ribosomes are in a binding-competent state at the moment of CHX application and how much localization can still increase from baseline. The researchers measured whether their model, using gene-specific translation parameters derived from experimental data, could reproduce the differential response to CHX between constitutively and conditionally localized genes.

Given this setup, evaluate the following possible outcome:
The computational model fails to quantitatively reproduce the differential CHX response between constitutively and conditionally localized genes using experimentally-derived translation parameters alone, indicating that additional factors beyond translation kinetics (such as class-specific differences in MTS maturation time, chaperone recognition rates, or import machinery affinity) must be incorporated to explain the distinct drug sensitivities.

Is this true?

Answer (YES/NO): NO